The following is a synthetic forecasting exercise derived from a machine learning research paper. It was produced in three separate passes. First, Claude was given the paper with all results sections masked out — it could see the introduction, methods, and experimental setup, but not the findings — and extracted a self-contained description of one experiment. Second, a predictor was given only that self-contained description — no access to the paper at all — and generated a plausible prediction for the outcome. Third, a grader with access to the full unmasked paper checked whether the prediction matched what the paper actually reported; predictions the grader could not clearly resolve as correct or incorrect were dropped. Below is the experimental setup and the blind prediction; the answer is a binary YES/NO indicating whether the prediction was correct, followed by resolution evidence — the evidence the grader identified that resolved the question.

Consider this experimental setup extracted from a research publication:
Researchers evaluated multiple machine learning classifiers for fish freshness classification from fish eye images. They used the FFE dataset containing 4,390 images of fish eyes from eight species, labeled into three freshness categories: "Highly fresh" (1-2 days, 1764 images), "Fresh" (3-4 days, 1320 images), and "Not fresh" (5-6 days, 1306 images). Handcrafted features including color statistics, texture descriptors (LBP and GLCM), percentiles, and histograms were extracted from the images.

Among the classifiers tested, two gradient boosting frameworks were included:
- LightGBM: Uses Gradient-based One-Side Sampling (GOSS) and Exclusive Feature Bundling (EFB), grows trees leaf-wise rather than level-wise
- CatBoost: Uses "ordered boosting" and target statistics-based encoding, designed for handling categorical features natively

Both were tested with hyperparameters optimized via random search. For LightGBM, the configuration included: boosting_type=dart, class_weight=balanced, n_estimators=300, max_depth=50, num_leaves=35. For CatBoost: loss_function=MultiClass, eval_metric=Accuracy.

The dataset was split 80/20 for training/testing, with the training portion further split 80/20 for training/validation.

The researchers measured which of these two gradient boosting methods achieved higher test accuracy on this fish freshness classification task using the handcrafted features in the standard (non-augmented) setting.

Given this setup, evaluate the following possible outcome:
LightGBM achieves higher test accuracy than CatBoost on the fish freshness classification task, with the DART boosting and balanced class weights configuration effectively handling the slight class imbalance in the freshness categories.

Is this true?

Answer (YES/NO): YES